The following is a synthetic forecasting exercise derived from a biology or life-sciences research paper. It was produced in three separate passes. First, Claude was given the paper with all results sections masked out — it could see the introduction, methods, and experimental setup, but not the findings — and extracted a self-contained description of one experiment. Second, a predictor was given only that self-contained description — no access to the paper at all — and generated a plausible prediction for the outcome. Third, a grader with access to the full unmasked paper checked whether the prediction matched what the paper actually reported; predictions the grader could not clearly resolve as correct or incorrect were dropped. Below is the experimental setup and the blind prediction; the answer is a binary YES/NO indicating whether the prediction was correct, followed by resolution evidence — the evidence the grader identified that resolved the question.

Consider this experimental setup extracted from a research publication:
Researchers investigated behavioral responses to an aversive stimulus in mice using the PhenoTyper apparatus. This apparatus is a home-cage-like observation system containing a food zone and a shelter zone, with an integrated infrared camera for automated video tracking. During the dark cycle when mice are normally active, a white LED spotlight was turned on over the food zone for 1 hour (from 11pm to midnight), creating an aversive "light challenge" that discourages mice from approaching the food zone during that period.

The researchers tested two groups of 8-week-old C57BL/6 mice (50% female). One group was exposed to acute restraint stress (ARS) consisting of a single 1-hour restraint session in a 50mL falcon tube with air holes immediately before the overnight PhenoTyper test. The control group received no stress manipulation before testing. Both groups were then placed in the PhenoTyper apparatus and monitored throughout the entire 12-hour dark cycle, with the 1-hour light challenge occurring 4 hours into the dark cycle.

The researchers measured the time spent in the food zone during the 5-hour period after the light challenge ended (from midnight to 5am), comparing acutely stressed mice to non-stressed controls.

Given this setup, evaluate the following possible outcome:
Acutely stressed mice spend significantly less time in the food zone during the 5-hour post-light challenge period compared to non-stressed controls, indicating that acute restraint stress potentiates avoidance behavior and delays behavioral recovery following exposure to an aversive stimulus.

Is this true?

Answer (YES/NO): NO